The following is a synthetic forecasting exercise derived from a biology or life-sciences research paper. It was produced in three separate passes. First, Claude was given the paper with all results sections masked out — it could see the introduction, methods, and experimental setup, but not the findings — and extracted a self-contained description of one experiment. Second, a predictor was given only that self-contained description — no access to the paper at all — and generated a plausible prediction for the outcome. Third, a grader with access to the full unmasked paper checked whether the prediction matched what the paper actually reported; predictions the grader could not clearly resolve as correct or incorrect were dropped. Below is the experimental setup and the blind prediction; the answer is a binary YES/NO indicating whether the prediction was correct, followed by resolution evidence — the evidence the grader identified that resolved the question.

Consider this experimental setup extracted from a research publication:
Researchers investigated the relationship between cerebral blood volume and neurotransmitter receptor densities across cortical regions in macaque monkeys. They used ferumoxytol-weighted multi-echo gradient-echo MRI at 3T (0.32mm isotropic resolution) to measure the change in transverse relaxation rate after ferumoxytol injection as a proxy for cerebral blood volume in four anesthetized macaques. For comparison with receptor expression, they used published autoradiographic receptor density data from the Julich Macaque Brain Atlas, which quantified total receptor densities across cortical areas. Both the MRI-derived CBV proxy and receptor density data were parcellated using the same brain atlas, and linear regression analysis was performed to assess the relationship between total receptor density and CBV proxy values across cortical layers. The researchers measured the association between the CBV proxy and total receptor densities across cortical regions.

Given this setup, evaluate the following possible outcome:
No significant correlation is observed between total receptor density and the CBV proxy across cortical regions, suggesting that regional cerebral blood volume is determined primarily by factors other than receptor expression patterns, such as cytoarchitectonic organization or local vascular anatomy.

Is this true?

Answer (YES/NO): NO